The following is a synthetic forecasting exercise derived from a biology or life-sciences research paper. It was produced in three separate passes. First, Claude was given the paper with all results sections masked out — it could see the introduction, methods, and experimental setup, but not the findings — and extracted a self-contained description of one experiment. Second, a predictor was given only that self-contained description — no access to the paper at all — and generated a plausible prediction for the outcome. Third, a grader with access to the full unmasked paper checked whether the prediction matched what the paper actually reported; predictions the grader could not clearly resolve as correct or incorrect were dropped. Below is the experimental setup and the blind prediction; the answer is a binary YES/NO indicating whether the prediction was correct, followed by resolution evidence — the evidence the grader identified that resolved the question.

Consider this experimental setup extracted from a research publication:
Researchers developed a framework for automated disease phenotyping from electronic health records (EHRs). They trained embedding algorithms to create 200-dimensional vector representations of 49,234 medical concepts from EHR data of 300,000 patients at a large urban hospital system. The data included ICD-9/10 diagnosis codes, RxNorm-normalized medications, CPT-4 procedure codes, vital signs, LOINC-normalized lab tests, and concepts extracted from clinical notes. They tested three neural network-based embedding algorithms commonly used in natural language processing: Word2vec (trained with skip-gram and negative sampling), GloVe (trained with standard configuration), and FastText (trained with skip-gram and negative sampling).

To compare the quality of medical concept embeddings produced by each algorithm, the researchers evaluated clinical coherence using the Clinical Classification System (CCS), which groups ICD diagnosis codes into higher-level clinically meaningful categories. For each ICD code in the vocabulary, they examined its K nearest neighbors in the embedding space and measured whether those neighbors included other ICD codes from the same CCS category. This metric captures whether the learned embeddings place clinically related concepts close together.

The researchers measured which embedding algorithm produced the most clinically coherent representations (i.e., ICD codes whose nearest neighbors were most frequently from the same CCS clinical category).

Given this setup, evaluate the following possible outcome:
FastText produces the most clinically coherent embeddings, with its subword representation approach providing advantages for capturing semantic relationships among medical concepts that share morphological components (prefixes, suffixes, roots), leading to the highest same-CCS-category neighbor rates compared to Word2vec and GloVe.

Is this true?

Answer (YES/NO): NO